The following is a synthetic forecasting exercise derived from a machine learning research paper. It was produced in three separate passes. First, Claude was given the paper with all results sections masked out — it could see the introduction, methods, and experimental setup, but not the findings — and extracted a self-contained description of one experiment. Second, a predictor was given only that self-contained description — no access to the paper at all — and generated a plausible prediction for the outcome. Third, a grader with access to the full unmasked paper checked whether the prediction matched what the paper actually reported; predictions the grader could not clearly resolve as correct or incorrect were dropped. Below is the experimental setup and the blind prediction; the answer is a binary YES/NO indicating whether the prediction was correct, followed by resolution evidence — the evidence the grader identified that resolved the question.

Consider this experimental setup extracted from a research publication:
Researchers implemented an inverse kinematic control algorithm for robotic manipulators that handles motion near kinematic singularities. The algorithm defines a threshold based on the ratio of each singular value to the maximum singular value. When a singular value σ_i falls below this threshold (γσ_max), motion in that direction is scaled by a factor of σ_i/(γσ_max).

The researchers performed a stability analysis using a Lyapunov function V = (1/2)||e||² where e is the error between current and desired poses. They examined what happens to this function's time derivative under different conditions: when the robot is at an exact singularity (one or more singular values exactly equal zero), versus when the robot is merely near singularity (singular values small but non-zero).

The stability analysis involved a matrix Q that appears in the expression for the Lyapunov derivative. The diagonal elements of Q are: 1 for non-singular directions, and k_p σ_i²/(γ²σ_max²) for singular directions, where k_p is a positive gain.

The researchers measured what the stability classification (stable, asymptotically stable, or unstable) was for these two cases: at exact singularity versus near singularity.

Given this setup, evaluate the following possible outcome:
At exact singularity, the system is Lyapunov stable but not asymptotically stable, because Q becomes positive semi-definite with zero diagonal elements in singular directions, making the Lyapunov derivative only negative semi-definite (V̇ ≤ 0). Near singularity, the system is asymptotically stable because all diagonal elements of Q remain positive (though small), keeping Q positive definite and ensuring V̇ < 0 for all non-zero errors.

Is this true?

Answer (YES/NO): YES